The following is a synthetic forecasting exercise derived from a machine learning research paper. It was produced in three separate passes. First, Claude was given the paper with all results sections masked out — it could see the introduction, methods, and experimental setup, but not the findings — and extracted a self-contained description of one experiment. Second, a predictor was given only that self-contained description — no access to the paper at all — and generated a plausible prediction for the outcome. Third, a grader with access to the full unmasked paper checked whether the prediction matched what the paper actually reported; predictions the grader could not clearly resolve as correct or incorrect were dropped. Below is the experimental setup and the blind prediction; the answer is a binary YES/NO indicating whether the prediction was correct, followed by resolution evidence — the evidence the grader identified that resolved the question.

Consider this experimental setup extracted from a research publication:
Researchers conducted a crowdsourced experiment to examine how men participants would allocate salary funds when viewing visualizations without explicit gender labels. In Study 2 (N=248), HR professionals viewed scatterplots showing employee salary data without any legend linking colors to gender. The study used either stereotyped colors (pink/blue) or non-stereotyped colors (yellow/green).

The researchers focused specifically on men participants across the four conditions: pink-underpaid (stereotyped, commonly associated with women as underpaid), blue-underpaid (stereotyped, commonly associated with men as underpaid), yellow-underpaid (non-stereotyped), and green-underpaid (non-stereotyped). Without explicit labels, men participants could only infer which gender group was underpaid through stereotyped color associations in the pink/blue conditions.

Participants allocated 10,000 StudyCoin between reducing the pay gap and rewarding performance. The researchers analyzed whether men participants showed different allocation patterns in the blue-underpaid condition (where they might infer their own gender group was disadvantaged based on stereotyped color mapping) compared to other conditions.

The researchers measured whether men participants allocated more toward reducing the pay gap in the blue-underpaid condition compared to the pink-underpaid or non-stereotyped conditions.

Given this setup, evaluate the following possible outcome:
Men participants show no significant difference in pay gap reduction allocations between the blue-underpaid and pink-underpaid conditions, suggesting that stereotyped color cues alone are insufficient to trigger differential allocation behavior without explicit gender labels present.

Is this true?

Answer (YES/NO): YES